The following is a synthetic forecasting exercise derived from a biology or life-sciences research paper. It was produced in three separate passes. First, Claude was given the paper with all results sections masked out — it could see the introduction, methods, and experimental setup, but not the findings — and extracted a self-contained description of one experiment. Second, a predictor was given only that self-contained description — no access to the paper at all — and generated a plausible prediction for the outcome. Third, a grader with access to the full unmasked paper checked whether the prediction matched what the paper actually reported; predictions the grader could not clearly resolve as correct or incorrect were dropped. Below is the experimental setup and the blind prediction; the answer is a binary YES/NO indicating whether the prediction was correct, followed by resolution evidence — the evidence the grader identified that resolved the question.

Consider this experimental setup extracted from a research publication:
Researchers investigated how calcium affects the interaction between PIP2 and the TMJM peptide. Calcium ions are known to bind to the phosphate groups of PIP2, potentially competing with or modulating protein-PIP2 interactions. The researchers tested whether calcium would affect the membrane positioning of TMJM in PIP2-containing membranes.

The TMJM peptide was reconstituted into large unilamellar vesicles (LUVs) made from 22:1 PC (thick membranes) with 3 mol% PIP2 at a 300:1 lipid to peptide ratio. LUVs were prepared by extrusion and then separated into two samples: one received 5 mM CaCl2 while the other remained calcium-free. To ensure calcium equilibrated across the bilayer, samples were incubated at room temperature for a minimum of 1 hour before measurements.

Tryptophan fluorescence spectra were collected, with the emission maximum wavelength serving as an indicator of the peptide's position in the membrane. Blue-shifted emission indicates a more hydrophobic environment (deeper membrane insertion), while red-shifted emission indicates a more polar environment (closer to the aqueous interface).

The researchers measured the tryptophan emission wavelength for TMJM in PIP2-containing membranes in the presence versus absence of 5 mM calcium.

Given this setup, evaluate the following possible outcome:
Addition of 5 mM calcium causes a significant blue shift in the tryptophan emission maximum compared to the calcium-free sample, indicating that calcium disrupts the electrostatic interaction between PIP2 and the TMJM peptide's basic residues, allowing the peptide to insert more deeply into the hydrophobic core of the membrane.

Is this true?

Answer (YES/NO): NO